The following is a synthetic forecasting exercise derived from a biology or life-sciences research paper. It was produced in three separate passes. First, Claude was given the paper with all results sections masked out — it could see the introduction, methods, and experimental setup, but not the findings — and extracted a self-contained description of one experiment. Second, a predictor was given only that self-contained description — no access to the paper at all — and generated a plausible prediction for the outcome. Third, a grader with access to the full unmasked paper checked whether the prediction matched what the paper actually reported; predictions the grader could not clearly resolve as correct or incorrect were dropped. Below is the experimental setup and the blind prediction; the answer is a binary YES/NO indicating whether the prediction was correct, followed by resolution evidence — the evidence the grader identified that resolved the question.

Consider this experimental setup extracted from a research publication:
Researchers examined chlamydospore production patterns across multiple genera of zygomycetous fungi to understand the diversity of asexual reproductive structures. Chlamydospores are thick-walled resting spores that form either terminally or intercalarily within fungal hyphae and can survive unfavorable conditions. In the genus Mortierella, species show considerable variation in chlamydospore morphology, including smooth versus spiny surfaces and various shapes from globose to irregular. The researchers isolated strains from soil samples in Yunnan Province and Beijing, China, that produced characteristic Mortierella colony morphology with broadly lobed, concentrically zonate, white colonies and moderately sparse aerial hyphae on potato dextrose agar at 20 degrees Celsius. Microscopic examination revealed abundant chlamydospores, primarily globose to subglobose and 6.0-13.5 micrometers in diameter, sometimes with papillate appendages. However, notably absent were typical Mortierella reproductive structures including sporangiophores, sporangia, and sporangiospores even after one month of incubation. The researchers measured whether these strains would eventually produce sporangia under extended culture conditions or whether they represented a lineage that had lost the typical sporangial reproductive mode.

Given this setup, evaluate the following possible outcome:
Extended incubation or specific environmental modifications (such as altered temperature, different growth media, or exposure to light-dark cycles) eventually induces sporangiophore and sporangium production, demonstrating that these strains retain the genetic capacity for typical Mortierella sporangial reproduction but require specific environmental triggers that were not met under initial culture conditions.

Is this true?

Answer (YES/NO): NO